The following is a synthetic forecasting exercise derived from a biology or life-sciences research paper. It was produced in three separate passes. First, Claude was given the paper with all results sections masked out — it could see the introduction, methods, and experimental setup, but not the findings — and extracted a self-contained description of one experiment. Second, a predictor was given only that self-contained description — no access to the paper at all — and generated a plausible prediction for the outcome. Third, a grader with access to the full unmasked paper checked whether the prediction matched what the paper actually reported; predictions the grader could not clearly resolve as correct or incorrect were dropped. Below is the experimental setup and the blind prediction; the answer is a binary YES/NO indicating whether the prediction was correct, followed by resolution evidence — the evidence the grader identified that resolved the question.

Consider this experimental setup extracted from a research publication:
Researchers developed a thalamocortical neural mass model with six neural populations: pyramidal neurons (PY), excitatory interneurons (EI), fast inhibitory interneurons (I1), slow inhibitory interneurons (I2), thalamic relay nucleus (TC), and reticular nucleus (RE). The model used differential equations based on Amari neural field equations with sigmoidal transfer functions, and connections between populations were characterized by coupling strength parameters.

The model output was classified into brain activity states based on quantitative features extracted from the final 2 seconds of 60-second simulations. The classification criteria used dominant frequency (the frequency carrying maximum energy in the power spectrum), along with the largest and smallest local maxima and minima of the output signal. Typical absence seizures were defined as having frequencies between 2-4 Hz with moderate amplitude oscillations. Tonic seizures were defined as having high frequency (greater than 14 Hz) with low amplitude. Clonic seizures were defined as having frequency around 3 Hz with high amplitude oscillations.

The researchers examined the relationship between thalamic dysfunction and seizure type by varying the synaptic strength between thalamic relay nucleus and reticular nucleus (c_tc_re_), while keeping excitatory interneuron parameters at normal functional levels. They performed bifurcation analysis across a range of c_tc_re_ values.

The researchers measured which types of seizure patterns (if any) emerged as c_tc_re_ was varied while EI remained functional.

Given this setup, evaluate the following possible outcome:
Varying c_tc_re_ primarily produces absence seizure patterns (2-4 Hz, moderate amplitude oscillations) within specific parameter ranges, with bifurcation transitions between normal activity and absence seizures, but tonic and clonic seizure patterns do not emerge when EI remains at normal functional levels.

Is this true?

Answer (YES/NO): NO